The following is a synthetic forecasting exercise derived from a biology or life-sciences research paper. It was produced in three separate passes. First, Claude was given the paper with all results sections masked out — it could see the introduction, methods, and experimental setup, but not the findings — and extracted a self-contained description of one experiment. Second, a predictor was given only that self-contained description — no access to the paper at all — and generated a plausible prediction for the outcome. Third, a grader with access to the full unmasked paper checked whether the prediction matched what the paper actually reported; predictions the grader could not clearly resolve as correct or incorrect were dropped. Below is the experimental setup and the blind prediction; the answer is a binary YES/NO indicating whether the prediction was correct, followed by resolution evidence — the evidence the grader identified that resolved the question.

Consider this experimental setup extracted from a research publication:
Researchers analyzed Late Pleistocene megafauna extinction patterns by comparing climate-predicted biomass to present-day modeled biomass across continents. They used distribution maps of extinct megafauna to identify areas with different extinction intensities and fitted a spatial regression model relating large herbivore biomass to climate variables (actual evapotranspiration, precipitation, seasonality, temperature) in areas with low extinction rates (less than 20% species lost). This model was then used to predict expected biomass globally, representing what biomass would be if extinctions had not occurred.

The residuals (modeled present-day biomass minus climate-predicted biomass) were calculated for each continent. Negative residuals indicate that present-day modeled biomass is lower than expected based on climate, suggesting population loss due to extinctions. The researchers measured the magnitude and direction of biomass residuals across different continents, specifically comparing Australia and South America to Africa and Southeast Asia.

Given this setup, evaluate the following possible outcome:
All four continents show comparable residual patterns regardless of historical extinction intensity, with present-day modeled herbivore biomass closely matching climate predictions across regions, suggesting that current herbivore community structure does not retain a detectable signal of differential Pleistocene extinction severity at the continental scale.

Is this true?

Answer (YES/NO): NO